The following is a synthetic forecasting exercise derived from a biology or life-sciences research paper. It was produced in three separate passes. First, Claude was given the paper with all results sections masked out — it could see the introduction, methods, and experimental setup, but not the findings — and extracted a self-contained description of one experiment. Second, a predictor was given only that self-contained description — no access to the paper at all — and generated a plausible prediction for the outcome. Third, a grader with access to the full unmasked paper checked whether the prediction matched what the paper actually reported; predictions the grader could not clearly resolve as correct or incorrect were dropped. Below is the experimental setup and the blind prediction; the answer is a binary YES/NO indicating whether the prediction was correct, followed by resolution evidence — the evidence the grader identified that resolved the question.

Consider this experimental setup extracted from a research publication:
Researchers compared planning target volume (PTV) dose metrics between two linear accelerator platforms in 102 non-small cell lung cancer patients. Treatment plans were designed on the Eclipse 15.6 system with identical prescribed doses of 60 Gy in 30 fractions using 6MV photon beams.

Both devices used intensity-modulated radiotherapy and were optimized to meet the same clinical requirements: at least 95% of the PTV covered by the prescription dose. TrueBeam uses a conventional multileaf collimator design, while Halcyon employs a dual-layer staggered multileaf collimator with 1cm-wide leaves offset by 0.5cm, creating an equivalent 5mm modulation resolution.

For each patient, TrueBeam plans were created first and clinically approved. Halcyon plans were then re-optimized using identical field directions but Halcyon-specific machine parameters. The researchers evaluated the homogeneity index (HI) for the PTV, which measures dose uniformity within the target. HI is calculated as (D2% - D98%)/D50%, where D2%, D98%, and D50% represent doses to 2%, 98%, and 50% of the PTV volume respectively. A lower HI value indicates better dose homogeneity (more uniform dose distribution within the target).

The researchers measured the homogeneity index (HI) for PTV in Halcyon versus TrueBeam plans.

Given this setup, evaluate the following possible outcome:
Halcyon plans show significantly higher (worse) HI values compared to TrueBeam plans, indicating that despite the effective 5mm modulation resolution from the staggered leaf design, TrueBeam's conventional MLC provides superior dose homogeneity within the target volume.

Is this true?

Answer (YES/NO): NO